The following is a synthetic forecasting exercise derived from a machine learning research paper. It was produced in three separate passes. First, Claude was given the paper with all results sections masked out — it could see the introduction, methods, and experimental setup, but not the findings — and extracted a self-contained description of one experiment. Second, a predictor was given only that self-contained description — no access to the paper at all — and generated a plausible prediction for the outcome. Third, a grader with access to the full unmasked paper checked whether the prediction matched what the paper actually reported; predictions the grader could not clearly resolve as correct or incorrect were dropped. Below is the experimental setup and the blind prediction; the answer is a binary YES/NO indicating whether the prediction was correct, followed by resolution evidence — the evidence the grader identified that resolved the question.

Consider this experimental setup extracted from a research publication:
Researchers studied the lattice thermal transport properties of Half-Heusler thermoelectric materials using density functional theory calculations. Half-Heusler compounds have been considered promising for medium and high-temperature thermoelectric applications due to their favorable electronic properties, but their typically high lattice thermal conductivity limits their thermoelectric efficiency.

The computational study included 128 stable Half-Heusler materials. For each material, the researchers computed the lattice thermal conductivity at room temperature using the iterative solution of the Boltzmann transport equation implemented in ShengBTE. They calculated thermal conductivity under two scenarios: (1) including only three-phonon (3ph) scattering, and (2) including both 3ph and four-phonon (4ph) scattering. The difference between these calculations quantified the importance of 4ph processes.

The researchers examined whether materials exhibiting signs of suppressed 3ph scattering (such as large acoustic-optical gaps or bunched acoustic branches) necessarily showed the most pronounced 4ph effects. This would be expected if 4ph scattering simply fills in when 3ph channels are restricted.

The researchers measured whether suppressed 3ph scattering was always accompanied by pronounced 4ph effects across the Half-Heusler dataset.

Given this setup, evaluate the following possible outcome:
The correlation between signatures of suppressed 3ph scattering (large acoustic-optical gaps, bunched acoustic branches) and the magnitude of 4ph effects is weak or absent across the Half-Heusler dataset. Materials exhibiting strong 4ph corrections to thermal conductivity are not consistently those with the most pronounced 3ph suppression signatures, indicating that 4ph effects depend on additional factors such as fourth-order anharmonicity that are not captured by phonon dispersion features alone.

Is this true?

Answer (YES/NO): YES